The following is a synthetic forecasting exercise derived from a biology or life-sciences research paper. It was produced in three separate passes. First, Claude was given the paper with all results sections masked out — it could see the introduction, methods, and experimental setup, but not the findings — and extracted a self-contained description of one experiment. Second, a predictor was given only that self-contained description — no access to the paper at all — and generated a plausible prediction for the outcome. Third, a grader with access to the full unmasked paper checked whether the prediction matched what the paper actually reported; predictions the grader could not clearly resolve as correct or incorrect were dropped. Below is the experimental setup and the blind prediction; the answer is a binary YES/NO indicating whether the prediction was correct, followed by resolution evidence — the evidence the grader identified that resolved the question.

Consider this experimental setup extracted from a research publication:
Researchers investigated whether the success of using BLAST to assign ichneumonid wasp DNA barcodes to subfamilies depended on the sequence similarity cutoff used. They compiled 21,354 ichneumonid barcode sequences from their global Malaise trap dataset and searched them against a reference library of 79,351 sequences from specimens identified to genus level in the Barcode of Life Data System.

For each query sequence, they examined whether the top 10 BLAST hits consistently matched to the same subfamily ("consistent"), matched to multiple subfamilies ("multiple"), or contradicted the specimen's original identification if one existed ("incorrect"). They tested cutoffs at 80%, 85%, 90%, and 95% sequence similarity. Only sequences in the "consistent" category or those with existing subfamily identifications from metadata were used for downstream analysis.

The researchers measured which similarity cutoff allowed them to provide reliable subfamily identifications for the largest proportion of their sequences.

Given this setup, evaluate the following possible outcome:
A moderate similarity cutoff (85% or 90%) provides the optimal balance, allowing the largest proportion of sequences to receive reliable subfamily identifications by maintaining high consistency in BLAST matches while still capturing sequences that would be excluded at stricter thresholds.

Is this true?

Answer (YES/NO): YES